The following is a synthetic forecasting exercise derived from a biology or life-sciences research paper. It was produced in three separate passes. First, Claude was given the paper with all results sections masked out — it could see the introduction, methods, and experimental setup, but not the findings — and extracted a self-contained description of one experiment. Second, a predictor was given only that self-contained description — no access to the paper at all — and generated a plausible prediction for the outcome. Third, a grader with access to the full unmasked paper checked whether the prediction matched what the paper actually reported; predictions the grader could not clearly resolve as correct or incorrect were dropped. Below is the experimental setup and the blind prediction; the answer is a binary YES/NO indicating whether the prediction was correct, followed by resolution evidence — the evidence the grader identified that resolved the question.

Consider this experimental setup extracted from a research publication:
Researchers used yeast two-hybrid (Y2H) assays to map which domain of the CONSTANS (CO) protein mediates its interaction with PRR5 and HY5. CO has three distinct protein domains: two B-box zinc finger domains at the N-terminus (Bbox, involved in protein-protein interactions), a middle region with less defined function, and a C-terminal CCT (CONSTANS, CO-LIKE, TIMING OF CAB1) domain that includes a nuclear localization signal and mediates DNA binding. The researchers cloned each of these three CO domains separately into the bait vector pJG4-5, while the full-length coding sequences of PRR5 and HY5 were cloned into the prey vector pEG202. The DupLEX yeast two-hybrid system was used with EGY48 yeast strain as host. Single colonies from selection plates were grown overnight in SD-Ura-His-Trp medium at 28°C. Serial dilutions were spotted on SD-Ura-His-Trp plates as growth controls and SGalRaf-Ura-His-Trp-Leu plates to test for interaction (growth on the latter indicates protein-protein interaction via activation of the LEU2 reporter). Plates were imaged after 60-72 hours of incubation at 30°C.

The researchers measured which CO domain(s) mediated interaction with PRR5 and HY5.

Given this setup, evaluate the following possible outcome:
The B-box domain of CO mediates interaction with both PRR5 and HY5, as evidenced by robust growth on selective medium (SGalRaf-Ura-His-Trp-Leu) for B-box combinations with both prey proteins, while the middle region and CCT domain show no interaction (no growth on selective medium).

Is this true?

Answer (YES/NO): NO